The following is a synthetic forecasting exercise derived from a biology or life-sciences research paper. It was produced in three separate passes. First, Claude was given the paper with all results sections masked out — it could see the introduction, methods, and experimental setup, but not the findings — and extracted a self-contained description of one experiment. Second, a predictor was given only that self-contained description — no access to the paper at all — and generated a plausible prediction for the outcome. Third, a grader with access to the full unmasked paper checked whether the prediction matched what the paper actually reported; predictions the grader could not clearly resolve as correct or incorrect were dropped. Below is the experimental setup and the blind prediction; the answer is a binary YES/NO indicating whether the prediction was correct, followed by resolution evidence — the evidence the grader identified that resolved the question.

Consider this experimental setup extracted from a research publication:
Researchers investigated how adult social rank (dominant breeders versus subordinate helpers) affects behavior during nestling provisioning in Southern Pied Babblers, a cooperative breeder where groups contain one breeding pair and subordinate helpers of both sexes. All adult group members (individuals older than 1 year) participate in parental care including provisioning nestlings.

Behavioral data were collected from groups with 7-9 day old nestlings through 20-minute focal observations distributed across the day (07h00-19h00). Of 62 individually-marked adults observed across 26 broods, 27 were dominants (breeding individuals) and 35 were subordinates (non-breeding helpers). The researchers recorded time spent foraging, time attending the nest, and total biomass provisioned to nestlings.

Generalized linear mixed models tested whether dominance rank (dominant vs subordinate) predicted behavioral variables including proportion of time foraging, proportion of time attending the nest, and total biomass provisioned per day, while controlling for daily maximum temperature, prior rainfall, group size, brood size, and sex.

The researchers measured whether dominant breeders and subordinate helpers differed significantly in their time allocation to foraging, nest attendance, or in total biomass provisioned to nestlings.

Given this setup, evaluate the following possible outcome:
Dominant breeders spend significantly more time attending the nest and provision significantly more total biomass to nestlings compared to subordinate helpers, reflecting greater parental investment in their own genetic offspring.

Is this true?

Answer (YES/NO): NO